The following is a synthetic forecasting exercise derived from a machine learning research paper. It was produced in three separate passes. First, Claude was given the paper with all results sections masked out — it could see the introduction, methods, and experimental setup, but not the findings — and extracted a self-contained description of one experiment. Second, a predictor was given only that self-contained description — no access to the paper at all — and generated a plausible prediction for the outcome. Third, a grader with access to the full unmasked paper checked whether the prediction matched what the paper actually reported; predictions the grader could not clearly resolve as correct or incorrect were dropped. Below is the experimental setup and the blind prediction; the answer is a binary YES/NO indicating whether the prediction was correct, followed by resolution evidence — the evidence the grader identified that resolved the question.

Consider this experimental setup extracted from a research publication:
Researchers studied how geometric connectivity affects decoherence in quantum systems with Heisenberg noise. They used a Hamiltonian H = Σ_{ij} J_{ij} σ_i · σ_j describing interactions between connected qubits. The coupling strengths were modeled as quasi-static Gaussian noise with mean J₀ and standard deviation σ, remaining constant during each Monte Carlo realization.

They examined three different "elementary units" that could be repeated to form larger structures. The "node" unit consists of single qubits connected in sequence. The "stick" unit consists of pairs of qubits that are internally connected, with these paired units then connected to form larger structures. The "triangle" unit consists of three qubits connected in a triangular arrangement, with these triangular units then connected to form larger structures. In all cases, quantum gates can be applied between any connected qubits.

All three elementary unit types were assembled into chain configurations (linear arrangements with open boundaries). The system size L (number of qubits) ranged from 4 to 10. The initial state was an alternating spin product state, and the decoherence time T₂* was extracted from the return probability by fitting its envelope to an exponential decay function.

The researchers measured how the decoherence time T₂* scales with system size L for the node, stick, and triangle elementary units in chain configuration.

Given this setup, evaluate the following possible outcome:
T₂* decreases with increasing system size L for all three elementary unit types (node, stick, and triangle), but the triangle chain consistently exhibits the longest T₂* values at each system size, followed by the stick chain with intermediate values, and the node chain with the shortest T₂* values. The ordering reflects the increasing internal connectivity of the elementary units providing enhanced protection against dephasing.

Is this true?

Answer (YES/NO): NO